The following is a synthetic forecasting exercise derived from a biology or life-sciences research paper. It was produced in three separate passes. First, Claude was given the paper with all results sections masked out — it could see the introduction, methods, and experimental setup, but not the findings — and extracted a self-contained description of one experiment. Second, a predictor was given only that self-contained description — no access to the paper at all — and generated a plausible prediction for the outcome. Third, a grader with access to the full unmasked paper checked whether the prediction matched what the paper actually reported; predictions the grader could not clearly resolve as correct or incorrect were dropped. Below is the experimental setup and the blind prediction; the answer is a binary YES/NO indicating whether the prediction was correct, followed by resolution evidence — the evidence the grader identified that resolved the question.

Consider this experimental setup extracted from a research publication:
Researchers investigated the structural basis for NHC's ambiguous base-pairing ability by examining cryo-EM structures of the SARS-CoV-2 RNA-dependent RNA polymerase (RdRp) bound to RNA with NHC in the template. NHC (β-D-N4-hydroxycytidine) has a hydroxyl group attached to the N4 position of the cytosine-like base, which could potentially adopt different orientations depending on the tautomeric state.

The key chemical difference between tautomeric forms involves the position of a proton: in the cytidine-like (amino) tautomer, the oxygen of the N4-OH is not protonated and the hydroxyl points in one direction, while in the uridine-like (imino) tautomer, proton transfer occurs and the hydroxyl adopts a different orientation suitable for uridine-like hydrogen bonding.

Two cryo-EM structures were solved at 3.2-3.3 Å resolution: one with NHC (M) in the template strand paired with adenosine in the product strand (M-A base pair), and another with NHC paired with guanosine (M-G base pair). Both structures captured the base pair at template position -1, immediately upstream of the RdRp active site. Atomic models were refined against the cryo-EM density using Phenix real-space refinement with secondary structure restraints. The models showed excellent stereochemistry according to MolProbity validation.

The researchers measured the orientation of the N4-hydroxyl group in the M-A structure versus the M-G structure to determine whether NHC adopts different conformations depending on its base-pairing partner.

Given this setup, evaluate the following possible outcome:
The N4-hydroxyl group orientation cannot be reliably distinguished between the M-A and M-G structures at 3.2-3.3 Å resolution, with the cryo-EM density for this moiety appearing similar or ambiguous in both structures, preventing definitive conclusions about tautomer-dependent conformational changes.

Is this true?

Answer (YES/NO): NO